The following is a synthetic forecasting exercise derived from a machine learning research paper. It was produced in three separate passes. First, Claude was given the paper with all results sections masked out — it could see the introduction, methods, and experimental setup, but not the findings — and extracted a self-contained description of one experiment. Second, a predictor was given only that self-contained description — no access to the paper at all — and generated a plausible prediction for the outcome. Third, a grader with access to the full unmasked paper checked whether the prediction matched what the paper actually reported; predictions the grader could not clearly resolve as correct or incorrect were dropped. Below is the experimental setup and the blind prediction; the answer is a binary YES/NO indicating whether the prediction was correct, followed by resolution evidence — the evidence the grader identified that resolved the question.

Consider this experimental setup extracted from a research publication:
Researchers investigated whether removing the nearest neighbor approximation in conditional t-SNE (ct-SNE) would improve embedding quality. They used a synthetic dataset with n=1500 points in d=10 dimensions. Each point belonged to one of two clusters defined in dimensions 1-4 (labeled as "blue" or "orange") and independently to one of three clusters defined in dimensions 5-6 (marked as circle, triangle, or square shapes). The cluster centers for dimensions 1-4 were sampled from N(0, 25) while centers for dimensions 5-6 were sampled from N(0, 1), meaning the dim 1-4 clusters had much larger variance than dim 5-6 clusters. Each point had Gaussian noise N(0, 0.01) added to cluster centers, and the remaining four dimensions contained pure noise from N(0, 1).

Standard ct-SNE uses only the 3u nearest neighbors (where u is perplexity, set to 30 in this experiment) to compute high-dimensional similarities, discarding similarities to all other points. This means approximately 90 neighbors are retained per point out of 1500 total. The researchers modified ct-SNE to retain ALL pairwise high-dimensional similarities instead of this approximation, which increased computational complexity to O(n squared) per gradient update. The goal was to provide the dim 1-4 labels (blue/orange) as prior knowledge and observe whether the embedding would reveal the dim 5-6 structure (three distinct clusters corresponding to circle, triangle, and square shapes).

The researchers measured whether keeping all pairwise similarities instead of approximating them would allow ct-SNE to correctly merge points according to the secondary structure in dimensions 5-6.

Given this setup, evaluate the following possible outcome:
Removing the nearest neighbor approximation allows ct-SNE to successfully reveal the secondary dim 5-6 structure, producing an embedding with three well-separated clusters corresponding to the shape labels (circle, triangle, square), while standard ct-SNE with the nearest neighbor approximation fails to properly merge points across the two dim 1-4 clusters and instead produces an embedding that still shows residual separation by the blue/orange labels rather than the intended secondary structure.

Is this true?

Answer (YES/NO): NO